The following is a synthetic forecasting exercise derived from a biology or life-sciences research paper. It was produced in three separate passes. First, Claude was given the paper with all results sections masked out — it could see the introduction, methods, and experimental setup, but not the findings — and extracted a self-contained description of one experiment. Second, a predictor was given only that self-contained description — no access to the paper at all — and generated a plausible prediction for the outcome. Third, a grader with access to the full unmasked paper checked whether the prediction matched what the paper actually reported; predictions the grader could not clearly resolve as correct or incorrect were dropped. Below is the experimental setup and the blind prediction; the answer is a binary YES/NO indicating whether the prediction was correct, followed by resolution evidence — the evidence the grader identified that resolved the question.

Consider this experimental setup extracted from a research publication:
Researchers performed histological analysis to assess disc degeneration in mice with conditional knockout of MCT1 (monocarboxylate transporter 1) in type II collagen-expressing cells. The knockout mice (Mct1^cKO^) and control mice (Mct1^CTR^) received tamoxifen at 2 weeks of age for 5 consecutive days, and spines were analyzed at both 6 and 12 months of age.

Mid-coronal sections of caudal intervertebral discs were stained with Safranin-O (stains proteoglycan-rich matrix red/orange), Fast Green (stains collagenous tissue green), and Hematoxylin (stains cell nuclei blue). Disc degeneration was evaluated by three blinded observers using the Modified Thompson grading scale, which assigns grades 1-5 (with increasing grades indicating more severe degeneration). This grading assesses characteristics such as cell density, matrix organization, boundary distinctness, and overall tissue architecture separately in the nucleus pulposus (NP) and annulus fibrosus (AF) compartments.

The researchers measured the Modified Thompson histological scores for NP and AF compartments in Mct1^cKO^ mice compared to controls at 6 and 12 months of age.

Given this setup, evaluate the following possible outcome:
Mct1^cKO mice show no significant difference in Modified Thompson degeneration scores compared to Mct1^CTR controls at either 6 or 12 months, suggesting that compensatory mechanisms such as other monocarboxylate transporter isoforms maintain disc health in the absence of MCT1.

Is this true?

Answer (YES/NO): NO